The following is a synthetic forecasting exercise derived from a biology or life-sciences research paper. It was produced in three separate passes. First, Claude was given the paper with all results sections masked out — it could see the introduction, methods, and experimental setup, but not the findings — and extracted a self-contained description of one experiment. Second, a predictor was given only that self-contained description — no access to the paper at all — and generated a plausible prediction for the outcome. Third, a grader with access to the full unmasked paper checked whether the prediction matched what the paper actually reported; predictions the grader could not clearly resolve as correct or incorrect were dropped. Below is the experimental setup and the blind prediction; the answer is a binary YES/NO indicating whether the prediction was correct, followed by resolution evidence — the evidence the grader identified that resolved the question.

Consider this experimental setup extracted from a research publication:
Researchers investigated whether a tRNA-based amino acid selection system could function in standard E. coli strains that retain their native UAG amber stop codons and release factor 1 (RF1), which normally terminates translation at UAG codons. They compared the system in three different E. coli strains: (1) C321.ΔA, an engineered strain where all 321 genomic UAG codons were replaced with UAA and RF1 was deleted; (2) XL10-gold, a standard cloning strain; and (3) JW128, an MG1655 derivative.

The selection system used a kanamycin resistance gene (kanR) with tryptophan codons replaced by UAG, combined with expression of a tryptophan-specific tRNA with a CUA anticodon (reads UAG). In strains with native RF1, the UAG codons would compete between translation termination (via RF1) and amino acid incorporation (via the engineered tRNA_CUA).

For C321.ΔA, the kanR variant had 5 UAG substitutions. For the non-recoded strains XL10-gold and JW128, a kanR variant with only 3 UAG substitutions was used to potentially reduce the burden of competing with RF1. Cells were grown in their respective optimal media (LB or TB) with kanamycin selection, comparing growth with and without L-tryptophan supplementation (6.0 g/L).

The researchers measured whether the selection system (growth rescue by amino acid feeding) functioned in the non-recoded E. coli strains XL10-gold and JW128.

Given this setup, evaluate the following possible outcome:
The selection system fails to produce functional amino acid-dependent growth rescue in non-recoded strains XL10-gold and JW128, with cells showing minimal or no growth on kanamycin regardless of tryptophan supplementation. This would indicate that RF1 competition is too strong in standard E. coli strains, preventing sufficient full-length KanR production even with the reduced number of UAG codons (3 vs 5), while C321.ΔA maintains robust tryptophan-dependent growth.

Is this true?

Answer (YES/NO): NO